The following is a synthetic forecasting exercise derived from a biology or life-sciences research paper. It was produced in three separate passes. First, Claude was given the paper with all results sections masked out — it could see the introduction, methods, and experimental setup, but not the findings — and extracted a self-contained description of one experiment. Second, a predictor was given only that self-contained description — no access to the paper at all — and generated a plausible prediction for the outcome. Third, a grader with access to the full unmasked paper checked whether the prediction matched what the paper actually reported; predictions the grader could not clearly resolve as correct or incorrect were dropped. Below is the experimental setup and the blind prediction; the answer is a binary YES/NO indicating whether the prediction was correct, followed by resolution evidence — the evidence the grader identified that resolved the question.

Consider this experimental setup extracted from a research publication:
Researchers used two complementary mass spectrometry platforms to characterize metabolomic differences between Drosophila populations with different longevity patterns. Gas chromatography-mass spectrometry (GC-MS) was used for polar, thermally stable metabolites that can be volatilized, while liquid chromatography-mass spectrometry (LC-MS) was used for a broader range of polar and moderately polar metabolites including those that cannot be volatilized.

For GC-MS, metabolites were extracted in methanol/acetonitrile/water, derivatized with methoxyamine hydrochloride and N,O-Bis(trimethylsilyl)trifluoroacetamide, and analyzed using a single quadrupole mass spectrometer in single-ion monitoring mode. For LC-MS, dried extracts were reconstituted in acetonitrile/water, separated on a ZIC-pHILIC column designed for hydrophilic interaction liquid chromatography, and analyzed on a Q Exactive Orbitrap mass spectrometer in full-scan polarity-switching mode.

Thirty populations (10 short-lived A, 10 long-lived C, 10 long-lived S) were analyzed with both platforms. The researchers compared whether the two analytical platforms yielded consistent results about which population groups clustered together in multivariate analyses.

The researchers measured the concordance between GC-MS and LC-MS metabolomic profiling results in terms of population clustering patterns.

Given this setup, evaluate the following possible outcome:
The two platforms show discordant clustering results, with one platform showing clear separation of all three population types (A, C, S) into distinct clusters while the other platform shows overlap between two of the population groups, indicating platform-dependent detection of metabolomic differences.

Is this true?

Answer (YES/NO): NO